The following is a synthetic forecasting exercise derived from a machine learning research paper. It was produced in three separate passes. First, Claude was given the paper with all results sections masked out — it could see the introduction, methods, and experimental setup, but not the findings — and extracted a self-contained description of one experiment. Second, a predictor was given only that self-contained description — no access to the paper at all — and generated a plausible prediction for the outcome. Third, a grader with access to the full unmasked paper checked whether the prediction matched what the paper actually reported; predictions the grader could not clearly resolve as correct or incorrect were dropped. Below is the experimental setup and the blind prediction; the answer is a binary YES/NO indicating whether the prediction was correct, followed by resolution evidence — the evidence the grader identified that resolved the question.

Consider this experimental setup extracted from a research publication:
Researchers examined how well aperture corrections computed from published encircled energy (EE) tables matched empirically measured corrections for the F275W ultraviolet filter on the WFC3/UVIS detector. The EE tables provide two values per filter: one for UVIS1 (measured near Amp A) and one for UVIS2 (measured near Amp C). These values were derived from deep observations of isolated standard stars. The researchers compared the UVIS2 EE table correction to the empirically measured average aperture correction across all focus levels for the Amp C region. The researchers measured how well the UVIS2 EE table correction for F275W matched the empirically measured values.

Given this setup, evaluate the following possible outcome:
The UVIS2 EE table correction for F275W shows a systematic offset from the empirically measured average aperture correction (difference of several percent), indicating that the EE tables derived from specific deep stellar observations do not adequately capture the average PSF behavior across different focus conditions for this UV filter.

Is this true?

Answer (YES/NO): YES